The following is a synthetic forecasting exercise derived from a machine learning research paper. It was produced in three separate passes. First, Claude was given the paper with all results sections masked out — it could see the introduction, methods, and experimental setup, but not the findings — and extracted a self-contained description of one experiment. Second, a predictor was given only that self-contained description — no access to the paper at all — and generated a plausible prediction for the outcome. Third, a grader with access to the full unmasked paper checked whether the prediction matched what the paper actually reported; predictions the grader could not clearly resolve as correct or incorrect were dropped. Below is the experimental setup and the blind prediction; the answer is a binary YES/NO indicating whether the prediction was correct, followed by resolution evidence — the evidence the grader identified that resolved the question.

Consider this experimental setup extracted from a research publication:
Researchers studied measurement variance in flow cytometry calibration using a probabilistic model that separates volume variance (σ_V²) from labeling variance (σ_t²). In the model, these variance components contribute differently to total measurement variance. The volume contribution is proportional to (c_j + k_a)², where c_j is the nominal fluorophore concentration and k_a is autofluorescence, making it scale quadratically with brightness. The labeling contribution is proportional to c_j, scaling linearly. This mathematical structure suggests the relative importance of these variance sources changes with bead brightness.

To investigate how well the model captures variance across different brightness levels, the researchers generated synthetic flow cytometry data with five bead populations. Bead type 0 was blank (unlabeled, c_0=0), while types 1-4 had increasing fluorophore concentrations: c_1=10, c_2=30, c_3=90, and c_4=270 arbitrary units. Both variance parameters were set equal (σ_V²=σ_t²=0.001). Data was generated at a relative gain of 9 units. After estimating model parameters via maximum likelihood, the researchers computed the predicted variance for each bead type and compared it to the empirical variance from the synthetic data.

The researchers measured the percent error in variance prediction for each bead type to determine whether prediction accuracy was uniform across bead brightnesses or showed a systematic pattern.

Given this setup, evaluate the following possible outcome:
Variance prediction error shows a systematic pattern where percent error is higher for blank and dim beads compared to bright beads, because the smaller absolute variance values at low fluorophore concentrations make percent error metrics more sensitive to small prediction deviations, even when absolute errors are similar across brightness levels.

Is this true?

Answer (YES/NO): NO